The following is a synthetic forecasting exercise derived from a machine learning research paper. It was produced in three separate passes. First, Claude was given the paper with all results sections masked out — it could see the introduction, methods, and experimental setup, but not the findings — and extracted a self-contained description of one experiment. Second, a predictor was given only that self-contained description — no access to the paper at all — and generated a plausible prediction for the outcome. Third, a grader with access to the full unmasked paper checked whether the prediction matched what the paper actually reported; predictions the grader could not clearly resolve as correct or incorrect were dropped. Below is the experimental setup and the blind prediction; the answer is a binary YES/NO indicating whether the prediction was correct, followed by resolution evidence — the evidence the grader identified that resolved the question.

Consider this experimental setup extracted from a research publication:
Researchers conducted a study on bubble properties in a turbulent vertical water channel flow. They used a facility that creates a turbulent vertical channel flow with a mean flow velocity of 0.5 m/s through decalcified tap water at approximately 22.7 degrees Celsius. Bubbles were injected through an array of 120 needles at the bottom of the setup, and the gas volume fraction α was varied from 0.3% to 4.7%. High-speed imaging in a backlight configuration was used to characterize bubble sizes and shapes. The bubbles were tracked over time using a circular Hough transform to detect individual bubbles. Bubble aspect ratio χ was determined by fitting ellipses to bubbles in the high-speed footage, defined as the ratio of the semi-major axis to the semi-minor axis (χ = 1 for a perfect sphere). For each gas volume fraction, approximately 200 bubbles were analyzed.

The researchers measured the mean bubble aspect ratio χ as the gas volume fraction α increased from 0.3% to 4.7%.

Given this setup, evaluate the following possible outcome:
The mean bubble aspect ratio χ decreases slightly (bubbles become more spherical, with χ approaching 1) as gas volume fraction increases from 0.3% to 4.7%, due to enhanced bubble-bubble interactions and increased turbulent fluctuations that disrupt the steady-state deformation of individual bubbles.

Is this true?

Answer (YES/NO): NO